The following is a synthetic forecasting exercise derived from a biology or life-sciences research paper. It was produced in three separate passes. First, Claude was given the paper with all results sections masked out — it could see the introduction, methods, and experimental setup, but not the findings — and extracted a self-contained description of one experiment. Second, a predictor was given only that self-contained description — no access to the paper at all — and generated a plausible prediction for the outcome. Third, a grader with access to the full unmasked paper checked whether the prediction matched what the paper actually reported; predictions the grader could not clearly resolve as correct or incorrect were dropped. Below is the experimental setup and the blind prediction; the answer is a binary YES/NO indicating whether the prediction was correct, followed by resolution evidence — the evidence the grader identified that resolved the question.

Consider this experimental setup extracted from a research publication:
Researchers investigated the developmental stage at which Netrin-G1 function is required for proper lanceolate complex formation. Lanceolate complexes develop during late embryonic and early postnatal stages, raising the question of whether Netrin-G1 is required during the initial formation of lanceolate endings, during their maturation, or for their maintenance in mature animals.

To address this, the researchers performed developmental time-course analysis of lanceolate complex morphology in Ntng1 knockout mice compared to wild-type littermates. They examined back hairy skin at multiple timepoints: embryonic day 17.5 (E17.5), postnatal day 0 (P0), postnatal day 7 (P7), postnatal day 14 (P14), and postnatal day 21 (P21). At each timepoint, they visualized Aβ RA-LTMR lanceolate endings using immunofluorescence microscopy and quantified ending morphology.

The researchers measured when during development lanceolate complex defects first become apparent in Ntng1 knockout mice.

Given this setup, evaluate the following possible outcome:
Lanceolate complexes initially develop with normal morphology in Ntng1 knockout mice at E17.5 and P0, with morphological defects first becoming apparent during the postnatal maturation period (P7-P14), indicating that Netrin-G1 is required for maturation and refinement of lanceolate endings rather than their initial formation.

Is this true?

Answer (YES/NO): NO